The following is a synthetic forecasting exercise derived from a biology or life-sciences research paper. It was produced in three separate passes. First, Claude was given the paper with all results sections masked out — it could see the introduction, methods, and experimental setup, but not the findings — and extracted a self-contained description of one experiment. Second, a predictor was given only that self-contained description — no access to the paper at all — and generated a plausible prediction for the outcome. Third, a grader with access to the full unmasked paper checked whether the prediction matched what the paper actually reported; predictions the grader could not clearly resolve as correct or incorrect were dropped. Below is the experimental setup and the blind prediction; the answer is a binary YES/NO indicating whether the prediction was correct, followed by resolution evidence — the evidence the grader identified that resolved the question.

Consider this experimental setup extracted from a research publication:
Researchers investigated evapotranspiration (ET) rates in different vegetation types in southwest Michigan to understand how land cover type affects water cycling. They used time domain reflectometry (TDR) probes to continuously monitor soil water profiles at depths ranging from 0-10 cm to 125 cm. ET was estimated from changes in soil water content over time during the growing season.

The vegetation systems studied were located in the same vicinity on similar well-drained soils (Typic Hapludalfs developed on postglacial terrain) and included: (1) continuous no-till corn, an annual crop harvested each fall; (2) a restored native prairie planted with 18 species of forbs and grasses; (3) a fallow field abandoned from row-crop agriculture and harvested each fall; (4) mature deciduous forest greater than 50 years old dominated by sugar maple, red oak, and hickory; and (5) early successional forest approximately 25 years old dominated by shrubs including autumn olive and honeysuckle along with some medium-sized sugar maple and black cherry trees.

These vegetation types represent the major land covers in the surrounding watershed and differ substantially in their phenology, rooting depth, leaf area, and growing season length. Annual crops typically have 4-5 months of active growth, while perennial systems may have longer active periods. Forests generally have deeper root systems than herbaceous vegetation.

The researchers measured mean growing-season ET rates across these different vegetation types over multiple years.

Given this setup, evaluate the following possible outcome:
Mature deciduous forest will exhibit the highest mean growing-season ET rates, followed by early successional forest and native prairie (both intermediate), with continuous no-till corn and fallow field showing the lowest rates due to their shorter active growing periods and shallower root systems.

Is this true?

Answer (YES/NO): NO